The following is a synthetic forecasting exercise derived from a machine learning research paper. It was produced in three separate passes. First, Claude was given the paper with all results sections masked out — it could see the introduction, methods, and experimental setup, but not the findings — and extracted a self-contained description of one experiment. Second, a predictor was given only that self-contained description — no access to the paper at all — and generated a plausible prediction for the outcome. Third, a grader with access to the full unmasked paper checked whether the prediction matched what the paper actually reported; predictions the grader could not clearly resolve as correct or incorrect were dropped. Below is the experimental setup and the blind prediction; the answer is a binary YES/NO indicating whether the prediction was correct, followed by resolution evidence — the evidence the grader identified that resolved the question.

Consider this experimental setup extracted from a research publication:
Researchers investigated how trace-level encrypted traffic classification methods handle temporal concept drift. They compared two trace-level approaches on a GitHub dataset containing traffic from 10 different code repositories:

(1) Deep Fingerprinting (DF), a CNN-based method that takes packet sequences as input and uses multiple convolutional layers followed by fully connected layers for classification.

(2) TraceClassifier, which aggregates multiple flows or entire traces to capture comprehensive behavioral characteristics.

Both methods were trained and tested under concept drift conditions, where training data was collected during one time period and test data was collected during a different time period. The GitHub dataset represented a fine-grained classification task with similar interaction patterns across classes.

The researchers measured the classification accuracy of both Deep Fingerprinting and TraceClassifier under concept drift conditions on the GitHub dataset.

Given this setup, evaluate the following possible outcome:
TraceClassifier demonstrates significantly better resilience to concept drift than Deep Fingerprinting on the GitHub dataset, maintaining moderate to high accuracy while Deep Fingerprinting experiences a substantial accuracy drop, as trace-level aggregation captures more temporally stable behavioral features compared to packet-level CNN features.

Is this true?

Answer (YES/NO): YES